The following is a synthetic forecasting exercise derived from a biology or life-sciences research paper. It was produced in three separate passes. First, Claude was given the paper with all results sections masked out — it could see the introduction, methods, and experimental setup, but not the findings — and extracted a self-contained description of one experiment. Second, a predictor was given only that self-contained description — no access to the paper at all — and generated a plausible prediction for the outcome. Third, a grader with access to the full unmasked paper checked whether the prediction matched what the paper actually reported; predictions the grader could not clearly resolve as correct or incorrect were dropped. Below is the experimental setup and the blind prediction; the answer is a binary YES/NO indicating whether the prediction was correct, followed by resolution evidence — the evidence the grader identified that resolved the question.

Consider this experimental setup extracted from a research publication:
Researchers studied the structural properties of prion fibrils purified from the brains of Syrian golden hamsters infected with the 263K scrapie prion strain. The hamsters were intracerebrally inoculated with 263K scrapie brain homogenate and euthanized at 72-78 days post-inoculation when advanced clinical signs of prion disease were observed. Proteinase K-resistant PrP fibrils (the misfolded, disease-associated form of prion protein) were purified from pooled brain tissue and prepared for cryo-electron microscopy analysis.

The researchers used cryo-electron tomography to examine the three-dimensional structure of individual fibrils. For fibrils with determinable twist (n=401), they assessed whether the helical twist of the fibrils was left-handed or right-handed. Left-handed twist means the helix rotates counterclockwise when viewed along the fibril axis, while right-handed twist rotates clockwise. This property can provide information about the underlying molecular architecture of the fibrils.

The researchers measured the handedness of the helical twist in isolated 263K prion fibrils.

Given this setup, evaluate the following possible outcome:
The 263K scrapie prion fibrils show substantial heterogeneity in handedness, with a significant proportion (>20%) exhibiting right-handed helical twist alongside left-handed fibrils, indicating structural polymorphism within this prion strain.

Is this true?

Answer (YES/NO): NO